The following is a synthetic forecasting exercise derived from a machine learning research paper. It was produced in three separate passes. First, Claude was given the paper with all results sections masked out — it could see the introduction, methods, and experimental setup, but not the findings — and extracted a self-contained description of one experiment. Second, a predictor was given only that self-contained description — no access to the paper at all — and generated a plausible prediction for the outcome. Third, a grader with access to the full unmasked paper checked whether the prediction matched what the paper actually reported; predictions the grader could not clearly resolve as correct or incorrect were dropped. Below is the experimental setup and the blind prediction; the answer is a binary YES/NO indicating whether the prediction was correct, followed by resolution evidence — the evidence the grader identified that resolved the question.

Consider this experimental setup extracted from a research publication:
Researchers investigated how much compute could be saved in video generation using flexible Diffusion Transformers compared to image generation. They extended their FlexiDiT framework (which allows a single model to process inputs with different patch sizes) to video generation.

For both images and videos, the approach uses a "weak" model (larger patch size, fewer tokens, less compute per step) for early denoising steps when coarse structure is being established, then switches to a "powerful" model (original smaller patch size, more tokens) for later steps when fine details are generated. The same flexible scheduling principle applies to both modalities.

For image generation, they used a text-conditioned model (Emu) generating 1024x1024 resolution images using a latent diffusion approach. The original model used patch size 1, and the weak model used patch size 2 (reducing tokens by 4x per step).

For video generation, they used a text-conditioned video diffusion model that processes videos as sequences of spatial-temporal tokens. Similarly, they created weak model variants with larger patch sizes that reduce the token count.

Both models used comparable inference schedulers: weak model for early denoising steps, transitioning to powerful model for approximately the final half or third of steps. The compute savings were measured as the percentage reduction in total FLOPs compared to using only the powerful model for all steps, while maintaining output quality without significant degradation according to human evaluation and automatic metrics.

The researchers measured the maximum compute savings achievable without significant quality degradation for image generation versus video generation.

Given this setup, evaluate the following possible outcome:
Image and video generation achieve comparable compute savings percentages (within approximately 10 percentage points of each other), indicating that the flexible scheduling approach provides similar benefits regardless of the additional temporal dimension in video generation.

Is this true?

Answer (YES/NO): NO